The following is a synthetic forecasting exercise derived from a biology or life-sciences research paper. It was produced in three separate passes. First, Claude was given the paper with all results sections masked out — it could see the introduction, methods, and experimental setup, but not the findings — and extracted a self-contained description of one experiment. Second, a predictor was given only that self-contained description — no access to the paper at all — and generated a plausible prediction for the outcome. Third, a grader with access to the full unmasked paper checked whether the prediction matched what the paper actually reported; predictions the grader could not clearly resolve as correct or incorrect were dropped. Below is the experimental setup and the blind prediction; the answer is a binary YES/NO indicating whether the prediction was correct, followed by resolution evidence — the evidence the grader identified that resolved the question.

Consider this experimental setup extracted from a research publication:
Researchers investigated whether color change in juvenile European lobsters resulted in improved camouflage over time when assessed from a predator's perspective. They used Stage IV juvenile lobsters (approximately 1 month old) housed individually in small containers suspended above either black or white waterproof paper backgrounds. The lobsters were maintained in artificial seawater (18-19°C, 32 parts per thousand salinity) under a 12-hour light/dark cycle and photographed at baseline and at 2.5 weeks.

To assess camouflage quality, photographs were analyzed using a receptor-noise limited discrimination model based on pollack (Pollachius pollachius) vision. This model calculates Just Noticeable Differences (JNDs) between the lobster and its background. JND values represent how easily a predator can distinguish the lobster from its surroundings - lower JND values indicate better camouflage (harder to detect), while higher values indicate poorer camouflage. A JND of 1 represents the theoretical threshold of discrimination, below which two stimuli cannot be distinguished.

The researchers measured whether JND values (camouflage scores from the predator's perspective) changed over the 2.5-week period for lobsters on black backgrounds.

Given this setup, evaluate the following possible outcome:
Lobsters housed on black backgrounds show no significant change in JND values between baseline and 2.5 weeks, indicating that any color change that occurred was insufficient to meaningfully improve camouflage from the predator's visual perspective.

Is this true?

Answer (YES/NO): NO